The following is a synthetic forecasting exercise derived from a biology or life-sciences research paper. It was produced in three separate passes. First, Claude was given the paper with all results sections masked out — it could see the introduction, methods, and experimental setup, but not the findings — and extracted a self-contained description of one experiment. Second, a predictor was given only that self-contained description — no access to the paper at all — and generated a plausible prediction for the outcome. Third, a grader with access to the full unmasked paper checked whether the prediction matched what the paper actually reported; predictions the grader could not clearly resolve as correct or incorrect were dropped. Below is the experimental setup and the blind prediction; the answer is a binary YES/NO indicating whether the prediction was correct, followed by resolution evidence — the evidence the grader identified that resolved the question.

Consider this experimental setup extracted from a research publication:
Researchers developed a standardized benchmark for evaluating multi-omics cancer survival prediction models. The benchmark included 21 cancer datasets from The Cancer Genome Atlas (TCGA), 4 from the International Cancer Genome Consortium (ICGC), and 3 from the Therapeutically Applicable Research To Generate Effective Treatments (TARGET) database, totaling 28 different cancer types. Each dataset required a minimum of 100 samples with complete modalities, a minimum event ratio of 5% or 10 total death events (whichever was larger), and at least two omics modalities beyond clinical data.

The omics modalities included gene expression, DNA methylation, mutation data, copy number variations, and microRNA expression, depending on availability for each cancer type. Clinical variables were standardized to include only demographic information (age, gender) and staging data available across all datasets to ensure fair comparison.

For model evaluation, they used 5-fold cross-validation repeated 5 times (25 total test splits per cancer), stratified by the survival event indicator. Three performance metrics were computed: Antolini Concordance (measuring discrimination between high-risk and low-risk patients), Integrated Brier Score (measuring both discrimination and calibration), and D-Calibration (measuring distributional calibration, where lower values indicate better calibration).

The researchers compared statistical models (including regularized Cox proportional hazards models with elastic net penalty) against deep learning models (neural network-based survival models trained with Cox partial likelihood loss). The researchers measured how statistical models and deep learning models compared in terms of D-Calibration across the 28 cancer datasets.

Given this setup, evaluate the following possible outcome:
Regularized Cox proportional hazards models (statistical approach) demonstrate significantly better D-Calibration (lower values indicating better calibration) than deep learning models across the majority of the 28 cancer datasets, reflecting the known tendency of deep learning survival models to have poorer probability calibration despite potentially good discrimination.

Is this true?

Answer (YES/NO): YES